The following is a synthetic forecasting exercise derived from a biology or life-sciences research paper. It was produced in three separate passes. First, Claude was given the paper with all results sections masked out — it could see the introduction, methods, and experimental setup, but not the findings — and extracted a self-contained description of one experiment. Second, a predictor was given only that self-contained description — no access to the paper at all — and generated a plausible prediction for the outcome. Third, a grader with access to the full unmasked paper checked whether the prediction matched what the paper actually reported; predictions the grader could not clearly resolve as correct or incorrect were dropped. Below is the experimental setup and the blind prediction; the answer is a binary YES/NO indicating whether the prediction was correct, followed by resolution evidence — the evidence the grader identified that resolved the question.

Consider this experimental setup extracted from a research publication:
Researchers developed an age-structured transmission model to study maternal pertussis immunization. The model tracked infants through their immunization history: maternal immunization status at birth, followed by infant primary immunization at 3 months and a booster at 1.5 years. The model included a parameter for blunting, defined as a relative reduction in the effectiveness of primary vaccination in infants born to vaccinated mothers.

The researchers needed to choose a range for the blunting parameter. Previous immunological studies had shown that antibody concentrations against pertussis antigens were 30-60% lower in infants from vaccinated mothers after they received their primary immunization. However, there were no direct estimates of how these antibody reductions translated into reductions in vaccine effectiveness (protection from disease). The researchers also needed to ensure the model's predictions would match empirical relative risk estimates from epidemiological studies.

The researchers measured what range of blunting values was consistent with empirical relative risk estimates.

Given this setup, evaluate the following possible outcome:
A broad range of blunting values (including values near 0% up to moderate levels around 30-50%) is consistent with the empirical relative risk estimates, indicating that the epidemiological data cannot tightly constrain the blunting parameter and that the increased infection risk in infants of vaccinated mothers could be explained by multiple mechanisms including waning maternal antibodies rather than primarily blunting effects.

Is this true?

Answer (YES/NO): NO